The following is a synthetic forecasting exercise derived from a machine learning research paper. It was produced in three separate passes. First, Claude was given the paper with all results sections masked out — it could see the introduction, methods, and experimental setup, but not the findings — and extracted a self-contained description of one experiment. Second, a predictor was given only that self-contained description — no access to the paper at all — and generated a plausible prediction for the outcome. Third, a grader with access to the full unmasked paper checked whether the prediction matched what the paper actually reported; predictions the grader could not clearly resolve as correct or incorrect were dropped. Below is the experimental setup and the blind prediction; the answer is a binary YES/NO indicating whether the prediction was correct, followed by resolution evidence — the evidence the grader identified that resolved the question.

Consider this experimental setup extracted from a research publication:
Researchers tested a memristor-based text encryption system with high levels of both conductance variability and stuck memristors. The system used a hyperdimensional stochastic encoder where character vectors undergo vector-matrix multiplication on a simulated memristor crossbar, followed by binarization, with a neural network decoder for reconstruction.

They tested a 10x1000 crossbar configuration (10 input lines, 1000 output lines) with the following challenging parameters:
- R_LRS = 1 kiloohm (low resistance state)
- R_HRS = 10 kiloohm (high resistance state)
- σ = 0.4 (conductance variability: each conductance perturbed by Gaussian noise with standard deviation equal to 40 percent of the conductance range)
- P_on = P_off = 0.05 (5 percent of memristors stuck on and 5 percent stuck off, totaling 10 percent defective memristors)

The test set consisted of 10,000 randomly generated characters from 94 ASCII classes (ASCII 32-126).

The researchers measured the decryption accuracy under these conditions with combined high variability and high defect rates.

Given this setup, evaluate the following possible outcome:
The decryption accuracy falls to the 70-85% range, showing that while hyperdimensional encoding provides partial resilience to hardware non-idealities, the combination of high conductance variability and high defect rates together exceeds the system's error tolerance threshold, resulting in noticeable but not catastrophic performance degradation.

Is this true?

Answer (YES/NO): NO